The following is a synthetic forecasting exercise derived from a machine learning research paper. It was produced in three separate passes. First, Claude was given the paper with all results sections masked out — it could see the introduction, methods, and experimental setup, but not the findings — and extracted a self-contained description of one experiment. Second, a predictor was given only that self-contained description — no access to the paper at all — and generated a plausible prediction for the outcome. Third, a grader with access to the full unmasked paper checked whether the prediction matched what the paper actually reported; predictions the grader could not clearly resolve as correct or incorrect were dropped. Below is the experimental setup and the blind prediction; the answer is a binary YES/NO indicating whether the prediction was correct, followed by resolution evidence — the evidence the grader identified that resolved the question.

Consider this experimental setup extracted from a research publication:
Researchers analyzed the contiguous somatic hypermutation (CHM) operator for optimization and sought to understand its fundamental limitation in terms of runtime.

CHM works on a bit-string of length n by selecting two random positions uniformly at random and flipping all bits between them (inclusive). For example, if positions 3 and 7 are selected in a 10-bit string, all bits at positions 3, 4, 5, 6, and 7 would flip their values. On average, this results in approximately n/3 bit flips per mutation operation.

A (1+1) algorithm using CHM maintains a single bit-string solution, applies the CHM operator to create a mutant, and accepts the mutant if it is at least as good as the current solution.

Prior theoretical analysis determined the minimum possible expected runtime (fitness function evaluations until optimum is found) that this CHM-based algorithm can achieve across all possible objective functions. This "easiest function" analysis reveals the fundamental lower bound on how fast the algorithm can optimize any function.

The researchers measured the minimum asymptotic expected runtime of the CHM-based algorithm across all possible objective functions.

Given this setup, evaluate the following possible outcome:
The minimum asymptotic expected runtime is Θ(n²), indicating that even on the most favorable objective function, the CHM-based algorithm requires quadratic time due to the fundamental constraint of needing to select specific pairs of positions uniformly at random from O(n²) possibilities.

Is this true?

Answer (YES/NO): YES